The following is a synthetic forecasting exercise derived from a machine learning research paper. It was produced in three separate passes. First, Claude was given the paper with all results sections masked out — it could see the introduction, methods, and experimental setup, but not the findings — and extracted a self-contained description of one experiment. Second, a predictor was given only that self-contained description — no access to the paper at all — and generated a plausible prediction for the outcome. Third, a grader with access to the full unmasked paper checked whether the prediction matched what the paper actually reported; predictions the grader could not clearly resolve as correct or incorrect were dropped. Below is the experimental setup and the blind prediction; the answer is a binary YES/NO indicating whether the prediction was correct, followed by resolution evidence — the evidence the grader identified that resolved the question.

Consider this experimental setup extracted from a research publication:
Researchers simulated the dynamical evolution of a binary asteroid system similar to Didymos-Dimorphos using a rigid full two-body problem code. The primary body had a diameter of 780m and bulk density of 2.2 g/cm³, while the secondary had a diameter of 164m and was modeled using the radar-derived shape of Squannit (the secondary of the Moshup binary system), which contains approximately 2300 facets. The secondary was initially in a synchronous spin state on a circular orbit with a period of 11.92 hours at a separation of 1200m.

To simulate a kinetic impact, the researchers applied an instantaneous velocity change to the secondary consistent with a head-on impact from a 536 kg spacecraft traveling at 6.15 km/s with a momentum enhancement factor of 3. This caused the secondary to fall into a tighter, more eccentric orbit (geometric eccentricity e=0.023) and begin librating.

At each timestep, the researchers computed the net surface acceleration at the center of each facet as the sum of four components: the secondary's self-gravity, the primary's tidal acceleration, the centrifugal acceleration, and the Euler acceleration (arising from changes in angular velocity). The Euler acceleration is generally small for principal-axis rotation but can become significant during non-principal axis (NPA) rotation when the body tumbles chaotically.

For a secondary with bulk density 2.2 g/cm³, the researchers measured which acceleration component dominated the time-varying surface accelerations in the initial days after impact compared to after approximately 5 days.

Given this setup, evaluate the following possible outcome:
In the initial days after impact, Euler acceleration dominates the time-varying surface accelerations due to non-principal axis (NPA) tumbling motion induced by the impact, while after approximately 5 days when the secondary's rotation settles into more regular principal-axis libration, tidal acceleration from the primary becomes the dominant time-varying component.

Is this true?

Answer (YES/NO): NO